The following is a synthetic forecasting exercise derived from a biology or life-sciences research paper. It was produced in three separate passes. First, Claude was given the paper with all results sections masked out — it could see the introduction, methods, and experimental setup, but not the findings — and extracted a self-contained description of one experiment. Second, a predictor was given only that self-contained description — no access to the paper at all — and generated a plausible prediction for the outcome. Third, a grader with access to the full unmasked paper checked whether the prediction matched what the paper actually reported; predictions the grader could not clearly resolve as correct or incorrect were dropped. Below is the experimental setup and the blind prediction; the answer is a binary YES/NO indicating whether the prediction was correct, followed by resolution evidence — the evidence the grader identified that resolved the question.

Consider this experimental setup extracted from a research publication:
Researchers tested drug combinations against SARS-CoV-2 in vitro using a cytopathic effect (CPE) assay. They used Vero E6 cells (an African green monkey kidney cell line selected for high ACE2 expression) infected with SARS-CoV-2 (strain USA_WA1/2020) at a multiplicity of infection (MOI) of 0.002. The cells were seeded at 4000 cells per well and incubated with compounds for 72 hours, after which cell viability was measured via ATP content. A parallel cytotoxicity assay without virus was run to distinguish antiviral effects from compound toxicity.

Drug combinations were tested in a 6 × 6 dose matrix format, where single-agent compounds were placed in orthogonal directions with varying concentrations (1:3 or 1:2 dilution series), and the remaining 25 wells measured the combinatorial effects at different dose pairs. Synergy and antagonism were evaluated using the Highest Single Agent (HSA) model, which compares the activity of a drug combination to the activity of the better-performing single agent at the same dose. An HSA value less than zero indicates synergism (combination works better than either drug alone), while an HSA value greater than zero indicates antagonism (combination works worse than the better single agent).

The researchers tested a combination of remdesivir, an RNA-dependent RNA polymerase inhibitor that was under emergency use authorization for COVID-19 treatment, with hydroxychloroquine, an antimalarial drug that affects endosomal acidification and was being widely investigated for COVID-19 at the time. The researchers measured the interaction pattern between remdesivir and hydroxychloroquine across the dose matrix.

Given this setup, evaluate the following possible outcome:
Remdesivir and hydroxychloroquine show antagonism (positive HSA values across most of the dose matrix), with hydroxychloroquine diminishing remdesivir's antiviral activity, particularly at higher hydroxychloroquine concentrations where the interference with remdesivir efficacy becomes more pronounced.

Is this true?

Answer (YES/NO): YES